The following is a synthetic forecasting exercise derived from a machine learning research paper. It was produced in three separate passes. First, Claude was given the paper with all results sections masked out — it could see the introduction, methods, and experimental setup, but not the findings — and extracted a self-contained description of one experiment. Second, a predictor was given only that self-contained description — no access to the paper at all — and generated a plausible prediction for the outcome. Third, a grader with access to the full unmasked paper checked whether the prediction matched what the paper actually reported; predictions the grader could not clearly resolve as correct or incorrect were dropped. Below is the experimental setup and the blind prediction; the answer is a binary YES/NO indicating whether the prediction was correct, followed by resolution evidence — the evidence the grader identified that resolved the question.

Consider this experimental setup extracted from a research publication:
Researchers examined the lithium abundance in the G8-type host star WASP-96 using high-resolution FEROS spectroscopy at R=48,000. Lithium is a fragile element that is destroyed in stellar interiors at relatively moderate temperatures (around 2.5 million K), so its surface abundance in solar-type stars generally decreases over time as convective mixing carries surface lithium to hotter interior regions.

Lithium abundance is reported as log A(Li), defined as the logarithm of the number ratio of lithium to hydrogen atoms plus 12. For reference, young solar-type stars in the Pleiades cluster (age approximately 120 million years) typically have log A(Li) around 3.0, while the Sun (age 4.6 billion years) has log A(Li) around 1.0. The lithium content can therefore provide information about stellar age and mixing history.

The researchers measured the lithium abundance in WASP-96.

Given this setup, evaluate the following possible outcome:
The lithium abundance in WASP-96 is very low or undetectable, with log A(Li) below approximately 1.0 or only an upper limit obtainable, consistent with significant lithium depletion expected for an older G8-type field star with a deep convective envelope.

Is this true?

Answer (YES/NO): NO